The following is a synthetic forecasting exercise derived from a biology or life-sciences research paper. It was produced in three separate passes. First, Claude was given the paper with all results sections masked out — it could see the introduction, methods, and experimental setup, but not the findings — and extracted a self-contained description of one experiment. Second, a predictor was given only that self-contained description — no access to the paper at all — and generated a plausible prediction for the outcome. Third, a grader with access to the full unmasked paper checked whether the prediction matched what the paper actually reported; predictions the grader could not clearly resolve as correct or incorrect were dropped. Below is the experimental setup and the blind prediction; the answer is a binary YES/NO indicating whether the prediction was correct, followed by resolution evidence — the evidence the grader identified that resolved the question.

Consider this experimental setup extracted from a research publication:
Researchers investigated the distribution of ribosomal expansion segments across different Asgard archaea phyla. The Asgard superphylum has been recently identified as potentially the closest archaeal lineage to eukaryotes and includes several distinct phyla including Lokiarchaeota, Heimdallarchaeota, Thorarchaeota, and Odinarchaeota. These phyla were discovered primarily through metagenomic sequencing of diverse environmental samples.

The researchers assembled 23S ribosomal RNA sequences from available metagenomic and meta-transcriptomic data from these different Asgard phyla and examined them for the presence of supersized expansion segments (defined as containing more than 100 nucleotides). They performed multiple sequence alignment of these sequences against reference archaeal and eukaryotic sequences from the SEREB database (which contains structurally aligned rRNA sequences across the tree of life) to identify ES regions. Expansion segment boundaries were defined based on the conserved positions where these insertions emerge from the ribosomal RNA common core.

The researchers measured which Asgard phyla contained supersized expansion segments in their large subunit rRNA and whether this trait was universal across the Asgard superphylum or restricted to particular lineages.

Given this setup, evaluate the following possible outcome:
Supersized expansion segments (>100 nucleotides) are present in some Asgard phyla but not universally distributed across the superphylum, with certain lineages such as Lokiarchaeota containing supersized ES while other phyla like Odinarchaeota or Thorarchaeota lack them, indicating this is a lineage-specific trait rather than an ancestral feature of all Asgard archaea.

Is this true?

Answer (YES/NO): YES